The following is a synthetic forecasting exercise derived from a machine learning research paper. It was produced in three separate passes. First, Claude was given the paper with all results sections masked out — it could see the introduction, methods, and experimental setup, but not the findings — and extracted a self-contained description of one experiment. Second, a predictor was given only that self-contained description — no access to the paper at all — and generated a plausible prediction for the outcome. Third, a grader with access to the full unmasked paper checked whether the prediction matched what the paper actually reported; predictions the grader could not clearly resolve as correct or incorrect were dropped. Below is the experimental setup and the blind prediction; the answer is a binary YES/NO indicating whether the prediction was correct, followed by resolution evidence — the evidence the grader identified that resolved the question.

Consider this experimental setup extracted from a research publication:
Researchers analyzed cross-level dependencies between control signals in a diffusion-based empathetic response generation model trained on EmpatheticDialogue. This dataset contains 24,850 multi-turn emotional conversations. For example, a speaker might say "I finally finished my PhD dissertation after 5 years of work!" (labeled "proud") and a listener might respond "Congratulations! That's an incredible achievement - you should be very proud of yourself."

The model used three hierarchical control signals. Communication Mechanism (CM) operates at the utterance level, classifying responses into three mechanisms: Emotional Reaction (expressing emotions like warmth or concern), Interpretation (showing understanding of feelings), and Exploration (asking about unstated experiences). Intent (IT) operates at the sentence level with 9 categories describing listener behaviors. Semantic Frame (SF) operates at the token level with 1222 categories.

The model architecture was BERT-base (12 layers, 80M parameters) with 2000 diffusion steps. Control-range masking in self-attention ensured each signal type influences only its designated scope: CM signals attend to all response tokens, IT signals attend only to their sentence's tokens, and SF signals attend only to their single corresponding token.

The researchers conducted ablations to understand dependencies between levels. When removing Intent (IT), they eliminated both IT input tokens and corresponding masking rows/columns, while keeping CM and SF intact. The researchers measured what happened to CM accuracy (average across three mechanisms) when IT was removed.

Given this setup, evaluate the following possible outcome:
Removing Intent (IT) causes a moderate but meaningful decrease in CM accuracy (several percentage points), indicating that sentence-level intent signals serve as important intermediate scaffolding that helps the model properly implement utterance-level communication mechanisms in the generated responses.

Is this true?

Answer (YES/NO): NO